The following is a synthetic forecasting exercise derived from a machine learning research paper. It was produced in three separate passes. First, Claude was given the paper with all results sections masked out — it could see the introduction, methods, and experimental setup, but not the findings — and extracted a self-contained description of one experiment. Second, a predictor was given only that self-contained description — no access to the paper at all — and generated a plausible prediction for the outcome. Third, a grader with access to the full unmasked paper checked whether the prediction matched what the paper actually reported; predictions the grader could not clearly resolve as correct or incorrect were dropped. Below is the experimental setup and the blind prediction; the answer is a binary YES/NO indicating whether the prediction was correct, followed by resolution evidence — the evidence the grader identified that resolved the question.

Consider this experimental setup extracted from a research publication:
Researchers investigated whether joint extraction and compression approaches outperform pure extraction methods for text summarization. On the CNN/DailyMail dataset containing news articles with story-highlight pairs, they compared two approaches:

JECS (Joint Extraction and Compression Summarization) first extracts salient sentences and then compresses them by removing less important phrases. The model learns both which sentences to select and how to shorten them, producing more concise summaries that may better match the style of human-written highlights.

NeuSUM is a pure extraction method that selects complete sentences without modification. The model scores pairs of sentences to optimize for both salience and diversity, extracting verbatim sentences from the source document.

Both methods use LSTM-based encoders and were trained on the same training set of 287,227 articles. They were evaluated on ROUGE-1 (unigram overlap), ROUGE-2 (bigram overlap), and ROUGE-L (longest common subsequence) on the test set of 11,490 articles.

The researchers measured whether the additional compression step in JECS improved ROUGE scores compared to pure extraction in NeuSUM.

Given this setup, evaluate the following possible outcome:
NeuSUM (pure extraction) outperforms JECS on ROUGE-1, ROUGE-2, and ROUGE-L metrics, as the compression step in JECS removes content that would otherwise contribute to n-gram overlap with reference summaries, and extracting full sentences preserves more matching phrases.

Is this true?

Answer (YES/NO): NO